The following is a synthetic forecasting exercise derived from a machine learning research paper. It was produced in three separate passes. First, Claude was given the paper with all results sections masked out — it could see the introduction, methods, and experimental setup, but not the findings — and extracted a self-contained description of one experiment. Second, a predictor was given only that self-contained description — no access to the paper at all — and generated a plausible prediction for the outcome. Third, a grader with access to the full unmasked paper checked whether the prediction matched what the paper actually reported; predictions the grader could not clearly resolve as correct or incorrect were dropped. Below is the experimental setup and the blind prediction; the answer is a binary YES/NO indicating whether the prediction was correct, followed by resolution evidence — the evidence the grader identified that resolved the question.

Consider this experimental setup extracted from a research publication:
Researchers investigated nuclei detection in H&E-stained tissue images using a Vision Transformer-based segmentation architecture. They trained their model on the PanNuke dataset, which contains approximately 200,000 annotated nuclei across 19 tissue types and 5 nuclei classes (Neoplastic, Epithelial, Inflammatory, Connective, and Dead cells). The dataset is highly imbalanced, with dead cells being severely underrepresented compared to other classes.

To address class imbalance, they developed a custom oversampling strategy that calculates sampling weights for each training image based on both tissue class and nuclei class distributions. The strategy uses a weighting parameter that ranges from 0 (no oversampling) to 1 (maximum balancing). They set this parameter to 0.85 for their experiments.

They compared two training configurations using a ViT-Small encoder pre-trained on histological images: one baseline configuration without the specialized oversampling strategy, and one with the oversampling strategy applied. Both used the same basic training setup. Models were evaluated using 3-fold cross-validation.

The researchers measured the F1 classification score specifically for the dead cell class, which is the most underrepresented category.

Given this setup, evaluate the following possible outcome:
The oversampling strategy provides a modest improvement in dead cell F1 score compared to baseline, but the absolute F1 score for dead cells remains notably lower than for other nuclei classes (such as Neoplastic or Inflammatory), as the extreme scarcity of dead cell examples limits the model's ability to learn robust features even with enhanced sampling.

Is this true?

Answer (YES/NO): NO